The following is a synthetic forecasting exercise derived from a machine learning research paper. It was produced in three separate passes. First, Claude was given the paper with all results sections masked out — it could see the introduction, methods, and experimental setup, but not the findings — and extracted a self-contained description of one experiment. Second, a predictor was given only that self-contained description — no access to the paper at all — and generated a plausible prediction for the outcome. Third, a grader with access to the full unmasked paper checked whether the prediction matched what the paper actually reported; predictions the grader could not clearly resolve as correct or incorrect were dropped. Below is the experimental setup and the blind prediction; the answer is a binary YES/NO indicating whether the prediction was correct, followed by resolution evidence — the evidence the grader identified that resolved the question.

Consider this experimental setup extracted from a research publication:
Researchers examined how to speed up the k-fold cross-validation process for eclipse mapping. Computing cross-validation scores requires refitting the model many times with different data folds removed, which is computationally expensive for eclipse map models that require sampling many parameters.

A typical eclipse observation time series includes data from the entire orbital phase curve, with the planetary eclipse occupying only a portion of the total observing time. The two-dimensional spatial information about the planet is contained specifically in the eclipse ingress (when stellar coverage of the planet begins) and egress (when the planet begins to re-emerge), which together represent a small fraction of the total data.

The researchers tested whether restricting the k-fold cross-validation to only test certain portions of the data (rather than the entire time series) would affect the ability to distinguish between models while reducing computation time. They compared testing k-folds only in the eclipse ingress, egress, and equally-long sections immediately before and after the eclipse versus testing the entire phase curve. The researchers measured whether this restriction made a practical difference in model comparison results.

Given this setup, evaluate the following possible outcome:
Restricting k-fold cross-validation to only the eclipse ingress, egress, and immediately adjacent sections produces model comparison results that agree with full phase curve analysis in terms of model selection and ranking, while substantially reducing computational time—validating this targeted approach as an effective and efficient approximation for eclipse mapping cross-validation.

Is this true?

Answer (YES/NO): YES